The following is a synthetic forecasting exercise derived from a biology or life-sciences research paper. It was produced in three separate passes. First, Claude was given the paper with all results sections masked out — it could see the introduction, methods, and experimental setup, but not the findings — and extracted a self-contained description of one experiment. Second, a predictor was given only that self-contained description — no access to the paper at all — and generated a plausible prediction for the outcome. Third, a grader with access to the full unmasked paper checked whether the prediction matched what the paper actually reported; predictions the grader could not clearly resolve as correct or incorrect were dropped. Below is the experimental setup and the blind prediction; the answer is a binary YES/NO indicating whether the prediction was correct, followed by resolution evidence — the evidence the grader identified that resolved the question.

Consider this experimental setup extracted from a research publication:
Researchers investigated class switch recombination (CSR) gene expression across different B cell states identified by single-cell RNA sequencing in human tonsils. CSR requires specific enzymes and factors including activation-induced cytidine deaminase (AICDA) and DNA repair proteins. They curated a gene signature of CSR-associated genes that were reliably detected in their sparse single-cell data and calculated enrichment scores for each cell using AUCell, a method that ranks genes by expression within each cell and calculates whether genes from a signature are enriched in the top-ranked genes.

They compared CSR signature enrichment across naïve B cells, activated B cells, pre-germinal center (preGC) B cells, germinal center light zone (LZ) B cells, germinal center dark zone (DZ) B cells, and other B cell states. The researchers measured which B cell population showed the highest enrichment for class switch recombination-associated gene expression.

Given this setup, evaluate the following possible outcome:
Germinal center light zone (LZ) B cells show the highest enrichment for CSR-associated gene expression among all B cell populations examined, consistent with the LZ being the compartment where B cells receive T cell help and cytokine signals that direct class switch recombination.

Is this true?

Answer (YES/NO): NO